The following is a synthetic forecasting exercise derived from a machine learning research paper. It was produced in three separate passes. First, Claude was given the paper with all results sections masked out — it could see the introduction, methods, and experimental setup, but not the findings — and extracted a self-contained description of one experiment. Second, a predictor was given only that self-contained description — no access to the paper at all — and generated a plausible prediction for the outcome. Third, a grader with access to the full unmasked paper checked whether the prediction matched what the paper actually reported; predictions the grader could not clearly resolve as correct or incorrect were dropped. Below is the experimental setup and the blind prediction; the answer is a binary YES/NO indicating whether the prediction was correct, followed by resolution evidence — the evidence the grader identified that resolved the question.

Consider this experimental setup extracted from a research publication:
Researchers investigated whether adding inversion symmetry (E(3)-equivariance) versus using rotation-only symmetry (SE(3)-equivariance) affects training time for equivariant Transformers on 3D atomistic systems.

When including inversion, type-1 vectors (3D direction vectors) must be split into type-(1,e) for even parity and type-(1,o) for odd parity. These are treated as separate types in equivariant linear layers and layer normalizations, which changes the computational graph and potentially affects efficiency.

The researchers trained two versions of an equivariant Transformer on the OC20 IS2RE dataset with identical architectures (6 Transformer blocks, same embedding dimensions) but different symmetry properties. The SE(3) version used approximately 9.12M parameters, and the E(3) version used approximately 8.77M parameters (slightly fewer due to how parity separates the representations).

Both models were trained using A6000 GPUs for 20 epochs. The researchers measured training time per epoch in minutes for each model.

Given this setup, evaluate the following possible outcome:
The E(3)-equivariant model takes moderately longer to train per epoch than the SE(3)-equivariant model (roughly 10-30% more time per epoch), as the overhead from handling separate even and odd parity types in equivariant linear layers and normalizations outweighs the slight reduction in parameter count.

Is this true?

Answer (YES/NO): NO